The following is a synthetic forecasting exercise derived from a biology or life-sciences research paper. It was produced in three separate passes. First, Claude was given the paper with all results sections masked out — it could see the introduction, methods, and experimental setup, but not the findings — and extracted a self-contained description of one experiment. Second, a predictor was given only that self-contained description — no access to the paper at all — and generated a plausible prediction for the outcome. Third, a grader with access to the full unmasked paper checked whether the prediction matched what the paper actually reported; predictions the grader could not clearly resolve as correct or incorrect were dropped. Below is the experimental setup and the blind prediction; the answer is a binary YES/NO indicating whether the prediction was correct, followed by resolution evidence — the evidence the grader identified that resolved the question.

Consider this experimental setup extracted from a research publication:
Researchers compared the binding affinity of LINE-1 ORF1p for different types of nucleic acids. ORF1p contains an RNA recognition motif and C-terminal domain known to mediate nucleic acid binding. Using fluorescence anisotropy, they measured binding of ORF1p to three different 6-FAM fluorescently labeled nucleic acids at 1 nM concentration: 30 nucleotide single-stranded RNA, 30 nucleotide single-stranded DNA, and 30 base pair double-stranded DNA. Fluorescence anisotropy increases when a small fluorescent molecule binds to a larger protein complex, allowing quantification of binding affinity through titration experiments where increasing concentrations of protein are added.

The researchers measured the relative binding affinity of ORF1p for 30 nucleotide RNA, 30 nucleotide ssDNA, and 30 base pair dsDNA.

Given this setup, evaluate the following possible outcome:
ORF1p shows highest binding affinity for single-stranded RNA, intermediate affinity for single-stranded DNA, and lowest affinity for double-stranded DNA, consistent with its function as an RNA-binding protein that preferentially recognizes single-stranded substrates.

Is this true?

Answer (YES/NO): YES